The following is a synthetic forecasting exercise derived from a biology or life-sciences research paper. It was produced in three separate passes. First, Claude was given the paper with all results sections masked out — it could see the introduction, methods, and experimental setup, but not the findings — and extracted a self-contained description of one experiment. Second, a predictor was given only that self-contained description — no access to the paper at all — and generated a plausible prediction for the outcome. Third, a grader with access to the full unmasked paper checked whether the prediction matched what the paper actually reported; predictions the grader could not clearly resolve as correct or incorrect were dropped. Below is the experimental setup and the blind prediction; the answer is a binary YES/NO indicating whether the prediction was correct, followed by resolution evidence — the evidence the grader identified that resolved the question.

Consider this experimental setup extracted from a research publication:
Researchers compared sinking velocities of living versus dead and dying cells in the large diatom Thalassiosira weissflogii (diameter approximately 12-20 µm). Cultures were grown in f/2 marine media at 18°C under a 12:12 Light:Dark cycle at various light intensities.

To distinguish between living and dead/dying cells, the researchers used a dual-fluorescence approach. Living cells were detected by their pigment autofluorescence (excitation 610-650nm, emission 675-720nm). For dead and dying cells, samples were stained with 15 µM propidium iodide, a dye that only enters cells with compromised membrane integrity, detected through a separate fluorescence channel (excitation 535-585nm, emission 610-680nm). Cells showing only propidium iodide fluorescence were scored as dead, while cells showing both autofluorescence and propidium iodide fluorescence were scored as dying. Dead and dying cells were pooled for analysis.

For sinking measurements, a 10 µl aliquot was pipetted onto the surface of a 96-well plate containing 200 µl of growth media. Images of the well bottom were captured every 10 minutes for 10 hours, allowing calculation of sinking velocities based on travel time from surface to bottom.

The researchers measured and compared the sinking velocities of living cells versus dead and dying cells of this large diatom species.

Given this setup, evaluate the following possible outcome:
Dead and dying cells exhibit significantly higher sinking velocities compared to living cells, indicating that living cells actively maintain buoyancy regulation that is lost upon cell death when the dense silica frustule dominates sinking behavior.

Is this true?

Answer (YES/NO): YES